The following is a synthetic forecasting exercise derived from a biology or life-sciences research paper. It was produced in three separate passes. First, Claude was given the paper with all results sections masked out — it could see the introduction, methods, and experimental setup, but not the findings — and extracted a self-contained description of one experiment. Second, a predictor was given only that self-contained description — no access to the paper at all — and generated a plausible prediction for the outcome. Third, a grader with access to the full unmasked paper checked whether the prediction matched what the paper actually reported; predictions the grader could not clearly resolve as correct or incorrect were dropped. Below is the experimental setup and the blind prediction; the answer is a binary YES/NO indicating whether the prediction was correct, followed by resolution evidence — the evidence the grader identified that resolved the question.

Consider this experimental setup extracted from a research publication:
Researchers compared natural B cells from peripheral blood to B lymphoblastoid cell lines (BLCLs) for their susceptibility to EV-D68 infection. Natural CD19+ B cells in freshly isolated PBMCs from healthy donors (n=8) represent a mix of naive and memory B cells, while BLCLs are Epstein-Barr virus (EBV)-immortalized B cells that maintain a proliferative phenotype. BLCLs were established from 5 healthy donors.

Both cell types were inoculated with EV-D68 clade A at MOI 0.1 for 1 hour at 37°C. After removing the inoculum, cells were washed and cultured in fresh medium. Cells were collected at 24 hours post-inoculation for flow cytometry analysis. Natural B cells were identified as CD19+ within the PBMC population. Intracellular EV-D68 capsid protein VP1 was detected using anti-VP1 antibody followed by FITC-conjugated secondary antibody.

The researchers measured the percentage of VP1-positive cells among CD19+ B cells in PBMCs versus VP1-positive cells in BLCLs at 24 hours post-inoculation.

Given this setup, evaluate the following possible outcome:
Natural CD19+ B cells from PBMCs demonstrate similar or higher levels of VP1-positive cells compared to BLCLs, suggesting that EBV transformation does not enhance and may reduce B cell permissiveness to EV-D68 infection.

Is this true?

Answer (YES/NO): NO